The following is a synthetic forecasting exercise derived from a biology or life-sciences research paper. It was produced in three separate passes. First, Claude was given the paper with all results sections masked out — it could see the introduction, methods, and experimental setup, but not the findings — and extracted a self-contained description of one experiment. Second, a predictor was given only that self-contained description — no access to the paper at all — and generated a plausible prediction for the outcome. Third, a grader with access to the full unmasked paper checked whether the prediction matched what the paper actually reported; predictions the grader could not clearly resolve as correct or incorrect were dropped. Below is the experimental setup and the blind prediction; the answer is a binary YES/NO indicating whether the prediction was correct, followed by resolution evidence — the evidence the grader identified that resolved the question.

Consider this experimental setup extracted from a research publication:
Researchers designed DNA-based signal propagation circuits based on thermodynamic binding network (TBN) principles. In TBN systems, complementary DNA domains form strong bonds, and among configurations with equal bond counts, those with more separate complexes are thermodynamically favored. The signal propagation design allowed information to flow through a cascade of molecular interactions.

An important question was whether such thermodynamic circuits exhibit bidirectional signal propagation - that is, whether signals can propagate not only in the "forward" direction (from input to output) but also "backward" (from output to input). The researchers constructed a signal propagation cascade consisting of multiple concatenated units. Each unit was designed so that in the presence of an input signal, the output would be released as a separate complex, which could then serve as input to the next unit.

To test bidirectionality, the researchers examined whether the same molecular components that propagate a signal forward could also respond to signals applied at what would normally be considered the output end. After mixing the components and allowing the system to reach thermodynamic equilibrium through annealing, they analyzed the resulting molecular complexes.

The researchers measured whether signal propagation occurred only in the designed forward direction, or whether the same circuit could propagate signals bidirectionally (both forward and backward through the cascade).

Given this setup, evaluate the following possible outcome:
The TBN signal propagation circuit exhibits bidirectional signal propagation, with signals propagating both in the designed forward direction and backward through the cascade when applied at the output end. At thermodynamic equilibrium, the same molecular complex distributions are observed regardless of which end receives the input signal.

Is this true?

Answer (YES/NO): NO